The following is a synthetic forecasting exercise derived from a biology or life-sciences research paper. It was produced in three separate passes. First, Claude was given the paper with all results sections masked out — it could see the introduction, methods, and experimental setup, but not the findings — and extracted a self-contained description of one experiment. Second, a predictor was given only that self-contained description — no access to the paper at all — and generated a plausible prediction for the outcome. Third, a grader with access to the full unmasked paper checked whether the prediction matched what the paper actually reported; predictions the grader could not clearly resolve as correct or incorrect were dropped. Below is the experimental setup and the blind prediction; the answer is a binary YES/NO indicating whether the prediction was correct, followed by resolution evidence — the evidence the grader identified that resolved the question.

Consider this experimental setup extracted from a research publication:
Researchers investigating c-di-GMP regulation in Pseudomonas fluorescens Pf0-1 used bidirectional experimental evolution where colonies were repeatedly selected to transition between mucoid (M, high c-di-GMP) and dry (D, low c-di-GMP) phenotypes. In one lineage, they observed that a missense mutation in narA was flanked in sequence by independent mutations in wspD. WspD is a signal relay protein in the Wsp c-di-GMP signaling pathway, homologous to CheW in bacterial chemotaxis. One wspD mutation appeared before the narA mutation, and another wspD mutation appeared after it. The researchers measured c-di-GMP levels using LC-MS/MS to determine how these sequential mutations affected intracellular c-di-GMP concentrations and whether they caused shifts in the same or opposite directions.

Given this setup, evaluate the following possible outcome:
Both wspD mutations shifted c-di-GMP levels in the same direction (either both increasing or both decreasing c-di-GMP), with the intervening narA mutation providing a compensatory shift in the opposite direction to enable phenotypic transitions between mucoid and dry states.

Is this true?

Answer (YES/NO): YES